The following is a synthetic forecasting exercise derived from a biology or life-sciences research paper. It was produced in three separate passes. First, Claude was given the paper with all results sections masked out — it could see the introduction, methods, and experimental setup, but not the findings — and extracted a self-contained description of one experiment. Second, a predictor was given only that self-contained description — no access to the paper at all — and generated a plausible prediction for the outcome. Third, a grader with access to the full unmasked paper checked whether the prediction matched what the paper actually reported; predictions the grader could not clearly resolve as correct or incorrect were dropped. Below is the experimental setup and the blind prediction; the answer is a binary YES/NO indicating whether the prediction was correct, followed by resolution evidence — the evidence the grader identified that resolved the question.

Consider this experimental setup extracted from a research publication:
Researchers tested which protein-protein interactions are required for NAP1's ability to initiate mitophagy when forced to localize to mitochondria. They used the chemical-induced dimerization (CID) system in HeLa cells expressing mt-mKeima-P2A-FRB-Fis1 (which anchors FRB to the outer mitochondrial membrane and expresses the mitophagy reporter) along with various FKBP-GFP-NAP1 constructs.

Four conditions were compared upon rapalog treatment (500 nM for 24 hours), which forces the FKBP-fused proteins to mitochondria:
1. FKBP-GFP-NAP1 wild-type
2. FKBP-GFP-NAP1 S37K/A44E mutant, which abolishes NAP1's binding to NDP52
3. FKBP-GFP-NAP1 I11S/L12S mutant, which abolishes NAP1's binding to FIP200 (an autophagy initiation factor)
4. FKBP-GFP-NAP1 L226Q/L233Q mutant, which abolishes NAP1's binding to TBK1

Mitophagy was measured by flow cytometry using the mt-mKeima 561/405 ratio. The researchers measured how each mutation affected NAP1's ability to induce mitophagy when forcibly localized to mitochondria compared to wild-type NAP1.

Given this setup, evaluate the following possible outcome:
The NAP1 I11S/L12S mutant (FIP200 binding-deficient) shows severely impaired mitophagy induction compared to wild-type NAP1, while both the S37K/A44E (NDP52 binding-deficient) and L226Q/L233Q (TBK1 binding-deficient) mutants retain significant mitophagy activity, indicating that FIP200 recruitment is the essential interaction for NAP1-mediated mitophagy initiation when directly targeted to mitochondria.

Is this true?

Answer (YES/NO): NO